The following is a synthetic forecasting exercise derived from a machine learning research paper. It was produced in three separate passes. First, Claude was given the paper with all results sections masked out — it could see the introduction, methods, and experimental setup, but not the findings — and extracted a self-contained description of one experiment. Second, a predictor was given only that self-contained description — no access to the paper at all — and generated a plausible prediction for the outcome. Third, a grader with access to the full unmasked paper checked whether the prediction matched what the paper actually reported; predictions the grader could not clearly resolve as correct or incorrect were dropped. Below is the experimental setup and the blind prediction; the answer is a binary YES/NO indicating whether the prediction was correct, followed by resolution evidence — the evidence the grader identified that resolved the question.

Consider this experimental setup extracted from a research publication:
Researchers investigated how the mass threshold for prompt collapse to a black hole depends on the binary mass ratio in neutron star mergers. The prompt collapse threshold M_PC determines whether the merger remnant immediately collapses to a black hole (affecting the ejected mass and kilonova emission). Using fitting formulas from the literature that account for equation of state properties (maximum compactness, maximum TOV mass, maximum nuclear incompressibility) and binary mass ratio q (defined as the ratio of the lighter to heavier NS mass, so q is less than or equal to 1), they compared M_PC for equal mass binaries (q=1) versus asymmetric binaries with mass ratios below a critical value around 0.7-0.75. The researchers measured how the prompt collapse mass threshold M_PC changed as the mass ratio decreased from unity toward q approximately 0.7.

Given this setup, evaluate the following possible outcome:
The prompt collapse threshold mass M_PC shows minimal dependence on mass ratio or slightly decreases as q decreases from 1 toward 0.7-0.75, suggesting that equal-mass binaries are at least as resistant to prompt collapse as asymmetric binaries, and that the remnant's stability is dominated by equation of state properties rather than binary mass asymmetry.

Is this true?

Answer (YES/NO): NO